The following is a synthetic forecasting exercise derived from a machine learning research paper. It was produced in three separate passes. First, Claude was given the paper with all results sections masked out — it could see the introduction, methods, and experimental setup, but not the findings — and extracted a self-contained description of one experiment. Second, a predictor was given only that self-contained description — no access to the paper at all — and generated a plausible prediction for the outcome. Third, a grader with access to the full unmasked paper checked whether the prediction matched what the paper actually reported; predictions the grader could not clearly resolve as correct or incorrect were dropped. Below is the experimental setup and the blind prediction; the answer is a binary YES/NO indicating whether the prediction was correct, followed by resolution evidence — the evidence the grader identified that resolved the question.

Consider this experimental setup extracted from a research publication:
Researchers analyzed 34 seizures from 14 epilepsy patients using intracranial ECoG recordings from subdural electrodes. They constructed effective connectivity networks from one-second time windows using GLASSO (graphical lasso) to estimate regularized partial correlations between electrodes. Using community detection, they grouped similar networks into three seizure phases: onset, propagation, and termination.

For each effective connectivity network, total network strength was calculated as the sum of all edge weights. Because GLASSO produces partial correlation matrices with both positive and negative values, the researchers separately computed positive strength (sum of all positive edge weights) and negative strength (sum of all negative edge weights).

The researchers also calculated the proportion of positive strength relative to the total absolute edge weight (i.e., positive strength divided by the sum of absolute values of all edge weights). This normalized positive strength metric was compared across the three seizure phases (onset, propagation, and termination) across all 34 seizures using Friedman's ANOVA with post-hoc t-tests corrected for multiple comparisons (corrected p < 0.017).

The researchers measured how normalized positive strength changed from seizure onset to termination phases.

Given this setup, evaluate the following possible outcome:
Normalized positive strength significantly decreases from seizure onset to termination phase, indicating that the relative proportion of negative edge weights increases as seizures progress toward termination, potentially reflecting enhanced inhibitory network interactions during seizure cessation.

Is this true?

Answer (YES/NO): NO